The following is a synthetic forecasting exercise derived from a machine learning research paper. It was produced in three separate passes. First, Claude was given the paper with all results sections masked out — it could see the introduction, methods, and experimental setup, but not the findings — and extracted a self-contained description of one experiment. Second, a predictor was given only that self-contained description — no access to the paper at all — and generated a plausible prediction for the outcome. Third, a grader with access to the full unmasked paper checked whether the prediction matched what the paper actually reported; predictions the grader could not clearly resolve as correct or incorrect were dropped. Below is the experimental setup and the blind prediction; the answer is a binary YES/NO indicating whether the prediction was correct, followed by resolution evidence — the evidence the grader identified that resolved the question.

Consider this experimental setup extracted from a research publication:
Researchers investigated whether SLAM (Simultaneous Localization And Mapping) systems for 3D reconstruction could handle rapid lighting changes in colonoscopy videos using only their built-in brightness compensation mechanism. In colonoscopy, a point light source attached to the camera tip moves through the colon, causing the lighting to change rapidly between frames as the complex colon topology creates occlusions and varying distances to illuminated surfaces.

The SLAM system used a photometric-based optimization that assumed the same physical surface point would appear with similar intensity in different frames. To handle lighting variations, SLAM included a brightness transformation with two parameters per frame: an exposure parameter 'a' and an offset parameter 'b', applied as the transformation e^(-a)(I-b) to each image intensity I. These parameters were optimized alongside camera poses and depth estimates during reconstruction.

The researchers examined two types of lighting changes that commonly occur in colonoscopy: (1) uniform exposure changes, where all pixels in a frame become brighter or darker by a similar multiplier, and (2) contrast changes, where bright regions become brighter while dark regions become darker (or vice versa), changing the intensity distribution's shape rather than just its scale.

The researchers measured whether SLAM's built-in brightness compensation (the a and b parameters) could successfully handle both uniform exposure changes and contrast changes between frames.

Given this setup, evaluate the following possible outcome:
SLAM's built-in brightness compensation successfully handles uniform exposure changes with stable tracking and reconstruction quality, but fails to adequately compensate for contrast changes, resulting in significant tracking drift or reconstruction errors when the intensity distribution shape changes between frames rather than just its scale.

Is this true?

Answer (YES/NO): YES